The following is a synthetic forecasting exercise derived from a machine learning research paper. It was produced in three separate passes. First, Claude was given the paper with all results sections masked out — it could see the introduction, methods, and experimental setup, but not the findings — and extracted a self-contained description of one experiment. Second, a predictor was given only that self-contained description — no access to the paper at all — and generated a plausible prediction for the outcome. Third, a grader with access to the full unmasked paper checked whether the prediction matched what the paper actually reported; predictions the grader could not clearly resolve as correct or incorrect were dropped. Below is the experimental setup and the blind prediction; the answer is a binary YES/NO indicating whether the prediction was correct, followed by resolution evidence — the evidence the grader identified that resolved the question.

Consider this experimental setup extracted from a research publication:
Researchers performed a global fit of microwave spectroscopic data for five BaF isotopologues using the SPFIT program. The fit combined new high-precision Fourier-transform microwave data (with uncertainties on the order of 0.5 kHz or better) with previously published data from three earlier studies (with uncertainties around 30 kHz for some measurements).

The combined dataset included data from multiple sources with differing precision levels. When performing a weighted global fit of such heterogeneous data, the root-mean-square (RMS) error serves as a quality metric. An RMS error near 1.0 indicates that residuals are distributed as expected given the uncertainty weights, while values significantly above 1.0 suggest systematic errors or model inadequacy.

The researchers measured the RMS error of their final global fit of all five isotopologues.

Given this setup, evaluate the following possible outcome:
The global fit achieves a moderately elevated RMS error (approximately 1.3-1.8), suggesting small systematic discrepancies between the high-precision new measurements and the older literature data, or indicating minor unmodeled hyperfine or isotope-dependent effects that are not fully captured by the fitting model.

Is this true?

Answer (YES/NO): NO